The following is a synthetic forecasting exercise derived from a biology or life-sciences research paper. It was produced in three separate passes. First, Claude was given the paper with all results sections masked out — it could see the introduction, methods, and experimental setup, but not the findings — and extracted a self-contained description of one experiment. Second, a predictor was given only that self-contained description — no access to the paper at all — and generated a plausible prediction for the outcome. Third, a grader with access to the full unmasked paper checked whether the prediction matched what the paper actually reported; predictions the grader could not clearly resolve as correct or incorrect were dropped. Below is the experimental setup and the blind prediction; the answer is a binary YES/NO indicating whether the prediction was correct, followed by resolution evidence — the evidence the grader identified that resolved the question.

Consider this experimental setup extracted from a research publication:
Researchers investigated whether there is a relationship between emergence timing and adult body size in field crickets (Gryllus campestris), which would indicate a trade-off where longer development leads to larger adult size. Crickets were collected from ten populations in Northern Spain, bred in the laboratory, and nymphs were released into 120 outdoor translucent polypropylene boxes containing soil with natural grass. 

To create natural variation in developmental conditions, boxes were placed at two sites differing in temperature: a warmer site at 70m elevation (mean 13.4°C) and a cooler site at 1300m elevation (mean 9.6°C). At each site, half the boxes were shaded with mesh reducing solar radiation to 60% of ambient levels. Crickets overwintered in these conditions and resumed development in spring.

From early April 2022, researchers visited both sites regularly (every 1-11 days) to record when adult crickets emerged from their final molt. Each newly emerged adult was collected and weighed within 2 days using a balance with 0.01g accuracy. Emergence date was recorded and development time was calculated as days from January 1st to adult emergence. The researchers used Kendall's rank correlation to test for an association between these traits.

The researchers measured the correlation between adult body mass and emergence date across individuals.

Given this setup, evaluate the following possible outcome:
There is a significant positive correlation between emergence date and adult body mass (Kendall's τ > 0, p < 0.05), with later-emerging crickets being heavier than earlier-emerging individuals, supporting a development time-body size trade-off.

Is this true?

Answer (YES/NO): NO